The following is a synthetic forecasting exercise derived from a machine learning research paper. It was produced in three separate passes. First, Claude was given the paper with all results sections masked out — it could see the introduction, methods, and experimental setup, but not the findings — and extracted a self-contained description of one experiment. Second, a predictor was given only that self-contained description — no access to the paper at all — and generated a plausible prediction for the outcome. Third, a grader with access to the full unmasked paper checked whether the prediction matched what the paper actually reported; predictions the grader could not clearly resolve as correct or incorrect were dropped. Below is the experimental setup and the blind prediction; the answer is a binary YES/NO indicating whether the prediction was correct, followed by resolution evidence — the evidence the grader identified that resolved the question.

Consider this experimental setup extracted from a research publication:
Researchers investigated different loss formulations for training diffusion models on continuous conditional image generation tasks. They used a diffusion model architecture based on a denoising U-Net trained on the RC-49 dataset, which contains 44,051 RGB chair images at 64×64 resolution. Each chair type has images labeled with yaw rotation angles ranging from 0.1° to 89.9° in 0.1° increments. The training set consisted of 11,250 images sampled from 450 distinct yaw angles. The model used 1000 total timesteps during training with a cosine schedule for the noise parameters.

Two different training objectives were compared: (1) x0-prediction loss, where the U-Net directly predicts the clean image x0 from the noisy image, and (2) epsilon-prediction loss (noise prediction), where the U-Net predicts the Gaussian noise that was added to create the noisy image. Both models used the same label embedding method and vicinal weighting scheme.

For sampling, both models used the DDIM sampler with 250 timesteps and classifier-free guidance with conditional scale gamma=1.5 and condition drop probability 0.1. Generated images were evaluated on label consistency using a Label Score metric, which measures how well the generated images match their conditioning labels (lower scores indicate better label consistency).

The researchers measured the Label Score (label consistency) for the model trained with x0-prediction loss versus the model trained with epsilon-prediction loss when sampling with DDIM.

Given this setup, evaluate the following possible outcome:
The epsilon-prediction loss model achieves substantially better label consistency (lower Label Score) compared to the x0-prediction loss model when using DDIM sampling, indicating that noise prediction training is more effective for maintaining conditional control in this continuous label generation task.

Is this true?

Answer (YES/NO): NO